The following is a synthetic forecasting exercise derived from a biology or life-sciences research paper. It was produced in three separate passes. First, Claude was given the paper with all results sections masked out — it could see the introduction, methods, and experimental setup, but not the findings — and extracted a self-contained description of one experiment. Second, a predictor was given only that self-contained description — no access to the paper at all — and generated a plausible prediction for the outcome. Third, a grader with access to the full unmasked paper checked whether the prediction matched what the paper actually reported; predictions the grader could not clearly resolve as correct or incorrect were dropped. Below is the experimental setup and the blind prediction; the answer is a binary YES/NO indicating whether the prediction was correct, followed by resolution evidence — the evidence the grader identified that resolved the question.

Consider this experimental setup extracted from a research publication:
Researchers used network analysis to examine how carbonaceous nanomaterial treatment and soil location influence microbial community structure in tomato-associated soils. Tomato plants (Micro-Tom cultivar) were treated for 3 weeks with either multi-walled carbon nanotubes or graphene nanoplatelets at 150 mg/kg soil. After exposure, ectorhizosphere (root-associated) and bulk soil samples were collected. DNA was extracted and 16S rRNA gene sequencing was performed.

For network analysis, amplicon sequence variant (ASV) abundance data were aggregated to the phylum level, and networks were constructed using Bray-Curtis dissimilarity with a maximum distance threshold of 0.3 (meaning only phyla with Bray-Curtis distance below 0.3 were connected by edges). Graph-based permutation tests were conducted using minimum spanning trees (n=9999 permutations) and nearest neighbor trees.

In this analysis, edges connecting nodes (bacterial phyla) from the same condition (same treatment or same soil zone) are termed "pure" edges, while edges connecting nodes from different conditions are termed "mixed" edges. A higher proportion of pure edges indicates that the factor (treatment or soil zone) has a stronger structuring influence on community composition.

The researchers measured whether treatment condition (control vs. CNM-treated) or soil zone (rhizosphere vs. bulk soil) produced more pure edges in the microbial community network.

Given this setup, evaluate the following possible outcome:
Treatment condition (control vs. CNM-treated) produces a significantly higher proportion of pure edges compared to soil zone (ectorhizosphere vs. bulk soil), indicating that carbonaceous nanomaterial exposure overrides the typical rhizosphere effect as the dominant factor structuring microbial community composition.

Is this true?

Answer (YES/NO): NO